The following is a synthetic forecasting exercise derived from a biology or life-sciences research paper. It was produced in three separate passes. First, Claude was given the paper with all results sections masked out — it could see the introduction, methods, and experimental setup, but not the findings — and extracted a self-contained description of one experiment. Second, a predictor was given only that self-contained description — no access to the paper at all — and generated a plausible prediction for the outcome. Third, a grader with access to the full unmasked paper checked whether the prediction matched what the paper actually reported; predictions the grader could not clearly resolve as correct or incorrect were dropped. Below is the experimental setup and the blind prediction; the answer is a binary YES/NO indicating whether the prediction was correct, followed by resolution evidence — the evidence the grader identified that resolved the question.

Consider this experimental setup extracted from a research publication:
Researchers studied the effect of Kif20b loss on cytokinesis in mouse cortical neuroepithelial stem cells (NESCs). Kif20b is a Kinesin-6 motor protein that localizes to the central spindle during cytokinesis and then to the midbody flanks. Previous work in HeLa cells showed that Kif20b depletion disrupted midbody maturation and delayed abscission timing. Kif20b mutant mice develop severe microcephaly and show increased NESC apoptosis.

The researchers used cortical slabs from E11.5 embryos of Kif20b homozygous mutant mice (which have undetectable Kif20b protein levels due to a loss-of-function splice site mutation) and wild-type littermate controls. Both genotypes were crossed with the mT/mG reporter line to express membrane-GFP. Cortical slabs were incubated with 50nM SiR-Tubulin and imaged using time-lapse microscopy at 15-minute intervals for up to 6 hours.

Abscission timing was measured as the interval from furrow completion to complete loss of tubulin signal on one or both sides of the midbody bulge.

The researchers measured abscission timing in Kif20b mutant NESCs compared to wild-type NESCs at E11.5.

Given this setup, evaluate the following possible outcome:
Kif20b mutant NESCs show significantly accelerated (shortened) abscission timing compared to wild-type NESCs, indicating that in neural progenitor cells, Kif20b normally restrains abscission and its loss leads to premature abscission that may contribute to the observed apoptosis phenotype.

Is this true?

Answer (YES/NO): YES